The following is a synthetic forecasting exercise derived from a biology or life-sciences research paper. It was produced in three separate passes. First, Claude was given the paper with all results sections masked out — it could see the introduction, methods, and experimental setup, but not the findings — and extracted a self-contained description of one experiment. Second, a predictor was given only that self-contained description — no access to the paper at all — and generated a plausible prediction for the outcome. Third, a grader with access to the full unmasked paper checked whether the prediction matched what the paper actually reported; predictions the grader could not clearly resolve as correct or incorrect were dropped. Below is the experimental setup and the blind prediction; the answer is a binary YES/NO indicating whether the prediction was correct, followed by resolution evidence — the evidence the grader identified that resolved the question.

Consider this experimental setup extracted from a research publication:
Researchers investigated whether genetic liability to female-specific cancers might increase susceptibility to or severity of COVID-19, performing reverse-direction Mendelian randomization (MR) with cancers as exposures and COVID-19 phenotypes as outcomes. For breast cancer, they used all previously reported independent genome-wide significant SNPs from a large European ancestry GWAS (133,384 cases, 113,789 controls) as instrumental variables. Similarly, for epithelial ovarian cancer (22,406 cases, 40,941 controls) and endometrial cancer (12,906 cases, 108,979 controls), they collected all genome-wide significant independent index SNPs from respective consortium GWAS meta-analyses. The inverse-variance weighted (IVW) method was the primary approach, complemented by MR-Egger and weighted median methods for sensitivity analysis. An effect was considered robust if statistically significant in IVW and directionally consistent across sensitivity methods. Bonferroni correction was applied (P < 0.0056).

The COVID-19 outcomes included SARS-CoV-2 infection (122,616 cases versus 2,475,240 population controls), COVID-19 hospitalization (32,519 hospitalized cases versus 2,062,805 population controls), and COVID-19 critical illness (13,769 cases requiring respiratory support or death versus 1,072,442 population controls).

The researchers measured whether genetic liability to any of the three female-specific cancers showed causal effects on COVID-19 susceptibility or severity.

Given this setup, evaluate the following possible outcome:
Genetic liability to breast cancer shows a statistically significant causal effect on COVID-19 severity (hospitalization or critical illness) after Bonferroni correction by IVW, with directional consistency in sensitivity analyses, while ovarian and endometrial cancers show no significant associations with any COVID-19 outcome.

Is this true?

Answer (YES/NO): NO